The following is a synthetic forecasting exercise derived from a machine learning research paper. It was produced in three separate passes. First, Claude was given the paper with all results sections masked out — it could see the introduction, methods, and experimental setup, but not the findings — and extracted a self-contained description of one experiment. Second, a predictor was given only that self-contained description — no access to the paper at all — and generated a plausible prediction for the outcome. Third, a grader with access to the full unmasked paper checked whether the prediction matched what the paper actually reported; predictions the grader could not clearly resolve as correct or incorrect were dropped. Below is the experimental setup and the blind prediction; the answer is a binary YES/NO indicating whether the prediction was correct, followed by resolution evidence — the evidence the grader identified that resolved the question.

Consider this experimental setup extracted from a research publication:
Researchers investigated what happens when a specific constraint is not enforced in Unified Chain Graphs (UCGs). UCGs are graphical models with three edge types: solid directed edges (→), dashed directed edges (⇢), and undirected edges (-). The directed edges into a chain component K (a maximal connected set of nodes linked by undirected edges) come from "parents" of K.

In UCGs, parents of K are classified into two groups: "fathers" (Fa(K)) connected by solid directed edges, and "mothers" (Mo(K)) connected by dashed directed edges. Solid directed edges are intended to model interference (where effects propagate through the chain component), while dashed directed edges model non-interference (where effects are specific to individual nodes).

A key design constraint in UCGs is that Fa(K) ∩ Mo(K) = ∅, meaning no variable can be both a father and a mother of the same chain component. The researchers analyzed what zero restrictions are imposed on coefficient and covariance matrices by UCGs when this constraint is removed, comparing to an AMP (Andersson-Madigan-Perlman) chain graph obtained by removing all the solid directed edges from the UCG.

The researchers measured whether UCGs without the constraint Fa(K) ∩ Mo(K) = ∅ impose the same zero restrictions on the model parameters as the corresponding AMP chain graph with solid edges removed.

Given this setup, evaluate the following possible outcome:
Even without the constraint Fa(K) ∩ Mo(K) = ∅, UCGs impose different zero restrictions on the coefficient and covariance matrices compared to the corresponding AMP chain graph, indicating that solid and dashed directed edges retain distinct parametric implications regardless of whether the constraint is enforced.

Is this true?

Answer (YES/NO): NO